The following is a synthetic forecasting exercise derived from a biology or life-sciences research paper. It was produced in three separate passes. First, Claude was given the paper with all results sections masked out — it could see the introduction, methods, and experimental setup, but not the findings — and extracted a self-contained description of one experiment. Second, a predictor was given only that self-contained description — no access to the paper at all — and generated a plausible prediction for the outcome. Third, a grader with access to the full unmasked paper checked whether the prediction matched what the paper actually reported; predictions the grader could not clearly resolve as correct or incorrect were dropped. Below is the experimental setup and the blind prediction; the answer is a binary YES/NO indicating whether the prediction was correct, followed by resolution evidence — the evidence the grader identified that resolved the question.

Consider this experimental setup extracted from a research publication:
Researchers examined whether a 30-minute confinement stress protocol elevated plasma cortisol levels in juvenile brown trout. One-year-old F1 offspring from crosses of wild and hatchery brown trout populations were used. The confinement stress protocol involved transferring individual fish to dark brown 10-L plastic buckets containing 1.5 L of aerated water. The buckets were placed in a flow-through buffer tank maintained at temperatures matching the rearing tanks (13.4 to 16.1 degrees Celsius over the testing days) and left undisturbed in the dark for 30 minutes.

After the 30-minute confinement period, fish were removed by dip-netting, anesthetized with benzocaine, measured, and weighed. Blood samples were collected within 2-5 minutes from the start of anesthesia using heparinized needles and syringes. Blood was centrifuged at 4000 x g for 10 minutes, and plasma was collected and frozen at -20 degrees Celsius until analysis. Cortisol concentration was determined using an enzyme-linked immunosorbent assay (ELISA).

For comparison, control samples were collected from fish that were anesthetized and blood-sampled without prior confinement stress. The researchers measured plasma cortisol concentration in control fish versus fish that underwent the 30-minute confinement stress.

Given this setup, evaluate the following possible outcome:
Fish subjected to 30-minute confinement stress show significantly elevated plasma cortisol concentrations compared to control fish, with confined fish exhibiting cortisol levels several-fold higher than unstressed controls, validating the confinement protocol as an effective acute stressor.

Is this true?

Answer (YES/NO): YES